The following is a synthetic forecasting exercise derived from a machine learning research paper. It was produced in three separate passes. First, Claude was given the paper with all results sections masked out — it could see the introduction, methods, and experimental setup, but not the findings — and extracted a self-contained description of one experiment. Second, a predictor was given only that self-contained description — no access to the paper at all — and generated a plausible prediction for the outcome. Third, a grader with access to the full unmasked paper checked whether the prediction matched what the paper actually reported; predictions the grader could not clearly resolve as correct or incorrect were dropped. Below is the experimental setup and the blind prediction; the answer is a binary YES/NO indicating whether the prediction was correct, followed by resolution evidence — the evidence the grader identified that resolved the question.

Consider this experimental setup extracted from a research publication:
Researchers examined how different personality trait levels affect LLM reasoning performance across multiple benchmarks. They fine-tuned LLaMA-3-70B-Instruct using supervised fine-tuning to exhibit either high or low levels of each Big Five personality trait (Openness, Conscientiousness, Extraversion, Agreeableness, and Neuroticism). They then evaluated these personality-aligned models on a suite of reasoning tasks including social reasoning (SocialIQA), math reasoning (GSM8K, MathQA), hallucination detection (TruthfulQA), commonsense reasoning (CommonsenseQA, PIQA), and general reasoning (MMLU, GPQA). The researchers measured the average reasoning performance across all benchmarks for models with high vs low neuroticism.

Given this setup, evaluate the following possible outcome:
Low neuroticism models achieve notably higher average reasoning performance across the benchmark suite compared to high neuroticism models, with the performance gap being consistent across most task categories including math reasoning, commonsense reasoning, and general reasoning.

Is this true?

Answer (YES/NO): NO